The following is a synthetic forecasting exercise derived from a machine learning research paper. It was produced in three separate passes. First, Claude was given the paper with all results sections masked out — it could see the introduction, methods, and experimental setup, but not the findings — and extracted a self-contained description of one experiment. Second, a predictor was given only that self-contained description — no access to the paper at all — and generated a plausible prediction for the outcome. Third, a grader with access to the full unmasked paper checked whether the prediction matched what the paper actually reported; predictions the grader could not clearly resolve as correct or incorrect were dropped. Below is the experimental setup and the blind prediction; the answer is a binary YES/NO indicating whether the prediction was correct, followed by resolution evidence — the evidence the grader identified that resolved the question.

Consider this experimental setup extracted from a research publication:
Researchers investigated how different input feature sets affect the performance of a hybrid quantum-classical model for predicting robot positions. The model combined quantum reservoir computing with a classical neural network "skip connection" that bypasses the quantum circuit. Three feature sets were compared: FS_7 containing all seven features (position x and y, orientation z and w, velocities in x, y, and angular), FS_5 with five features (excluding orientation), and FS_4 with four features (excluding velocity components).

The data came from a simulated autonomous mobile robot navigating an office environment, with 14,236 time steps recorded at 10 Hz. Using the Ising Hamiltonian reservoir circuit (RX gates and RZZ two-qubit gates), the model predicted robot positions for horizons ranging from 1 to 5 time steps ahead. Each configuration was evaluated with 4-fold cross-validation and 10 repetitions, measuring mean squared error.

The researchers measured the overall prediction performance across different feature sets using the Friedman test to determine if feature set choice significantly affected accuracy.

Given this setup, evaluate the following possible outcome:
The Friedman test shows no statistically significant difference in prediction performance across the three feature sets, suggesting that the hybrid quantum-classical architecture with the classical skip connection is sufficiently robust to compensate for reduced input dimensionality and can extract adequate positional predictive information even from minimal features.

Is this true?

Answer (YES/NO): NO